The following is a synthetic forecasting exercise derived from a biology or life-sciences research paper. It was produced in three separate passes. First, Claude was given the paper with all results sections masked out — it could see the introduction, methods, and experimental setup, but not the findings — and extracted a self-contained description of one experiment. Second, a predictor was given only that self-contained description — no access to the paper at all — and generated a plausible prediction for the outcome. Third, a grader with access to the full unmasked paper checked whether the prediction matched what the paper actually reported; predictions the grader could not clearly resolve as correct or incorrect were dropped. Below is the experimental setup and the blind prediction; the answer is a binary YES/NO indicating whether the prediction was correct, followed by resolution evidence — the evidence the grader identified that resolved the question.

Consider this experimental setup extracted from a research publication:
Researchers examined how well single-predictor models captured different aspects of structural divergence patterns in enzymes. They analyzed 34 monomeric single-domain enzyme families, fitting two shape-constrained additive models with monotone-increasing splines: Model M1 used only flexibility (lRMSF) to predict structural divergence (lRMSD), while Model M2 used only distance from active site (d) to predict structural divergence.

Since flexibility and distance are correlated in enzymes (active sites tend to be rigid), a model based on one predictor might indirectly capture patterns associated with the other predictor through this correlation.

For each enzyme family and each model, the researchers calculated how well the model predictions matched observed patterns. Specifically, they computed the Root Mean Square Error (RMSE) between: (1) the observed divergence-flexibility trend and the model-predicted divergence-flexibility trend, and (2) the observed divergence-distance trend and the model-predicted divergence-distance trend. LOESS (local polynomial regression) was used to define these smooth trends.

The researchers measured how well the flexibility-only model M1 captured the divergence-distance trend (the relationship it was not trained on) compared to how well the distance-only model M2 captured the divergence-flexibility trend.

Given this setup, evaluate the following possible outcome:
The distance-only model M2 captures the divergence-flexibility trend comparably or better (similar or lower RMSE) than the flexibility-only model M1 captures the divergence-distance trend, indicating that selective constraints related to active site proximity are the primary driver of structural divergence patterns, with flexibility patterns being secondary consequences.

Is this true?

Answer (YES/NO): NO